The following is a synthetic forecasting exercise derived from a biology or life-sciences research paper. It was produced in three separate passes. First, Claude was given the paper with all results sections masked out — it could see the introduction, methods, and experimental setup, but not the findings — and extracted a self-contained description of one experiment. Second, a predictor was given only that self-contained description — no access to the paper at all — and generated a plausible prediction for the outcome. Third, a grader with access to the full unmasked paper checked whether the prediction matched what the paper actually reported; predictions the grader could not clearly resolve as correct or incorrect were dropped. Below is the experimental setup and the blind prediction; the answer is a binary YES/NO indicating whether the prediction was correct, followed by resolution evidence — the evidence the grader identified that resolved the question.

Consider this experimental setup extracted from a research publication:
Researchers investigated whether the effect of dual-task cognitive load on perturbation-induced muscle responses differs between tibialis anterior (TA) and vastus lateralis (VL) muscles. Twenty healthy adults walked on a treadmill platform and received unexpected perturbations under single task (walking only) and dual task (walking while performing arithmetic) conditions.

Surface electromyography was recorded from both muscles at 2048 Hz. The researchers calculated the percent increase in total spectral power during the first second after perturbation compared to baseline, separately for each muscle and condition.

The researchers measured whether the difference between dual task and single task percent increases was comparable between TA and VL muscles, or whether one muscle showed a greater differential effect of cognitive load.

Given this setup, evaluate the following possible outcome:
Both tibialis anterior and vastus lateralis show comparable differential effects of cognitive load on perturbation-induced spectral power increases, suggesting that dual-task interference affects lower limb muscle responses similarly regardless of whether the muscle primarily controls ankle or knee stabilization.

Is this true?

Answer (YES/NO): NO